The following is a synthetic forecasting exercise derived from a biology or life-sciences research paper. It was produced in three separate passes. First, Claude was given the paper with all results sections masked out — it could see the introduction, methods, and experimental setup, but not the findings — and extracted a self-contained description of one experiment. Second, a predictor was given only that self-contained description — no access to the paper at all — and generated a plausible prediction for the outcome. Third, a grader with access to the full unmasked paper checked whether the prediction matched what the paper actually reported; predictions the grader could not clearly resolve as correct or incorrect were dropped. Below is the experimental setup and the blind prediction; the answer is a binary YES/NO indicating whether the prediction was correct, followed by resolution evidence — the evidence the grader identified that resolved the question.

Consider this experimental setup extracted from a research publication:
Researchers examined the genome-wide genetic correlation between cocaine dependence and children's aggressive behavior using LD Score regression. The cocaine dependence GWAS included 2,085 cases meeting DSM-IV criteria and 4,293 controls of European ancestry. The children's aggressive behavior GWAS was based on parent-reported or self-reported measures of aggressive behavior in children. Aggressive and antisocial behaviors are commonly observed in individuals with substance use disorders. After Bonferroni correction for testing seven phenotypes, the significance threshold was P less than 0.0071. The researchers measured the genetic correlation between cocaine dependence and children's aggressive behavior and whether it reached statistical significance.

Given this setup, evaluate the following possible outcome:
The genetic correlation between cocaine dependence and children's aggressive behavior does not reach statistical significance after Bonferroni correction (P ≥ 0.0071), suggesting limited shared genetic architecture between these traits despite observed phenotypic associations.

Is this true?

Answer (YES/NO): YES